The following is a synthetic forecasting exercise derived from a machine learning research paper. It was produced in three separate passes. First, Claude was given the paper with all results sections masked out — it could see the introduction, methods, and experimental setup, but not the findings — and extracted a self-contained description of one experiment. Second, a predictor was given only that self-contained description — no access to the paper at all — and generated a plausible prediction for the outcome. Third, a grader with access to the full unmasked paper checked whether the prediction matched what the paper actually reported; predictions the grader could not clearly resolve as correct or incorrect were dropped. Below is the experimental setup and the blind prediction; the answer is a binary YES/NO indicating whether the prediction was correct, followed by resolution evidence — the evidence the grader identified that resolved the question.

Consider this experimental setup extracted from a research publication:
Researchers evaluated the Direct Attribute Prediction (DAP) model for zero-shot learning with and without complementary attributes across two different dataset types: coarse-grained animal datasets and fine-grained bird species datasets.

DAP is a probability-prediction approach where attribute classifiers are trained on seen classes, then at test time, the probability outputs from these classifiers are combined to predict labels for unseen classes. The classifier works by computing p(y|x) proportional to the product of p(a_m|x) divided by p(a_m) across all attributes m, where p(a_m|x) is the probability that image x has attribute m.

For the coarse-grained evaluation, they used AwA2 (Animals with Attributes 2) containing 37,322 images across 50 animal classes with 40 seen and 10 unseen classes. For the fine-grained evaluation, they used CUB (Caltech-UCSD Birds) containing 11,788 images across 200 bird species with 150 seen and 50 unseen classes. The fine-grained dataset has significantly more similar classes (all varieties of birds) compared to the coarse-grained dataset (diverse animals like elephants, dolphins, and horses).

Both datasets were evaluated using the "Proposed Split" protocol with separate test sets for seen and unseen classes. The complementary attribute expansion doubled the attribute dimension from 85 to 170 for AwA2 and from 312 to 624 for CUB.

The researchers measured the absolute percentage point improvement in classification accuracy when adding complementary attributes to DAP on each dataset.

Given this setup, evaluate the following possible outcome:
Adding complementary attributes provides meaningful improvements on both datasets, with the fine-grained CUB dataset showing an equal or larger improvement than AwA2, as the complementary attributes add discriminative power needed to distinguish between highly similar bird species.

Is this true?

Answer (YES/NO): NO